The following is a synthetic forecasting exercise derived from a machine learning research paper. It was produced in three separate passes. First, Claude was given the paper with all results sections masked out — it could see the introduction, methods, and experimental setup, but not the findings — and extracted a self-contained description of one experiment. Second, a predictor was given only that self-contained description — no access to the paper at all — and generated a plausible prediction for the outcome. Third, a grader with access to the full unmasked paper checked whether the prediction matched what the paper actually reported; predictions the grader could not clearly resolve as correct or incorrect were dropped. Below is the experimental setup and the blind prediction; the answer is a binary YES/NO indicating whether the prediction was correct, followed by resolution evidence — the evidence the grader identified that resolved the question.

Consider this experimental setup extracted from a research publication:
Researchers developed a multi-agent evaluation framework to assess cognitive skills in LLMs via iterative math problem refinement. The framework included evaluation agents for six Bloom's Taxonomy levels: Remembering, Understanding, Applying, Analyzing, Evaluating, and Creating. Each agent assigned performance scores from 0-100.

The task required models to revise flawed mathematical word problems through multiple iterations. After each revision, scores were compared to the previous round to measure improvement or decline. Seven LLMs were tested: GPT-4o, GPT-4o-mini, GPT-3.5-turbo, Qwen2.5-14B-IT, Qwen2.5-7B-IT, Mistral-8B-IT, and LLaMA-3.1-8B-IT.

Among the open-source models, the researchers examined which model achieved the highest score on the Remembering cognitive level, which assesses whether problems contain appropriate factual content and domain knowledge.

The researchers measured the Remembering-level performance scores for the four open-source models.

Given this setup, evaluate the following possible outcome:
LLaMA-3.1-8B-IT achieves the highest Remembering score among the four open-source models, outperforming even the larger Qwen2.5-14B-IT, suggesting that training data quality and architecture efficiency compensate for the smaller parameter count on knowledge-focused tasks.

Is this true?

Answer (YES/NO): NO